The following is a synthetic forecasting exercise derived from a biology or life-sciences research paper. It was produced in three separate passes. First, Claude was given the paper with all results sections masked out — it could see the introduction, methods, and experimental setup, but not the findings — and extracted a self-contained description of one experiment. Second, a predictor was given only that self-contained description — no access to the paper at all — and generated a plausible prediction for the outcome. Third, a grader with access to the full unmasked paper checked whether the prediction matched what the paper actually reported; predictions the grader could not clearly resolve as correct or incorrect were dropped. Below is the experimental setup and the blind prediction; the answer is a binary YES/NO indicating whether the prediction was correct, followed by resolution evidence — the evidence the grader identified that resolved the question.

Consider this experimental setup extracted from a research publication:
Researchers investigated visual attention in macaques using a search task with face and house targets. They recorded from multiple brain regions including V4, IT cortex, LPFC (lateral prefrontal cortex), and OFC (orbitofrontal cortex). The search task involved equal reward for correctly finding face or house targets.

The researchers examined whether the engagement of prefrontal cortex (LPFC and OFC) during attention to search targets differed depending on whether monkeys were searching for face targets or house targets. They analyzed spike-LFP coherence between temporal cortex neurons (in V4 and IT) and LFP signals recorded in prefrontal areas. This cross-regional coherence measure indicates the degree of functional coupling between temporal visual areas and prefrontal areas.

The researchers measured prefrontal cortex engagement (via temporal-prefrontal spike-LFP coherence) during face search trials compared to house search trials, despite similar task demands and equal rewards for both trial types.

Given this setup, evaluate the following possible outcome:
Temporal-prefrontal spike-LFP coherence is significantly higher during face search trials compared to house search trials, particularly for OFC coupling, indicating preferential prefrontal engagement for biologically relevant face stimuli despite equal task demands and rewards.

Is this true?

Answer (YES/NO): NO